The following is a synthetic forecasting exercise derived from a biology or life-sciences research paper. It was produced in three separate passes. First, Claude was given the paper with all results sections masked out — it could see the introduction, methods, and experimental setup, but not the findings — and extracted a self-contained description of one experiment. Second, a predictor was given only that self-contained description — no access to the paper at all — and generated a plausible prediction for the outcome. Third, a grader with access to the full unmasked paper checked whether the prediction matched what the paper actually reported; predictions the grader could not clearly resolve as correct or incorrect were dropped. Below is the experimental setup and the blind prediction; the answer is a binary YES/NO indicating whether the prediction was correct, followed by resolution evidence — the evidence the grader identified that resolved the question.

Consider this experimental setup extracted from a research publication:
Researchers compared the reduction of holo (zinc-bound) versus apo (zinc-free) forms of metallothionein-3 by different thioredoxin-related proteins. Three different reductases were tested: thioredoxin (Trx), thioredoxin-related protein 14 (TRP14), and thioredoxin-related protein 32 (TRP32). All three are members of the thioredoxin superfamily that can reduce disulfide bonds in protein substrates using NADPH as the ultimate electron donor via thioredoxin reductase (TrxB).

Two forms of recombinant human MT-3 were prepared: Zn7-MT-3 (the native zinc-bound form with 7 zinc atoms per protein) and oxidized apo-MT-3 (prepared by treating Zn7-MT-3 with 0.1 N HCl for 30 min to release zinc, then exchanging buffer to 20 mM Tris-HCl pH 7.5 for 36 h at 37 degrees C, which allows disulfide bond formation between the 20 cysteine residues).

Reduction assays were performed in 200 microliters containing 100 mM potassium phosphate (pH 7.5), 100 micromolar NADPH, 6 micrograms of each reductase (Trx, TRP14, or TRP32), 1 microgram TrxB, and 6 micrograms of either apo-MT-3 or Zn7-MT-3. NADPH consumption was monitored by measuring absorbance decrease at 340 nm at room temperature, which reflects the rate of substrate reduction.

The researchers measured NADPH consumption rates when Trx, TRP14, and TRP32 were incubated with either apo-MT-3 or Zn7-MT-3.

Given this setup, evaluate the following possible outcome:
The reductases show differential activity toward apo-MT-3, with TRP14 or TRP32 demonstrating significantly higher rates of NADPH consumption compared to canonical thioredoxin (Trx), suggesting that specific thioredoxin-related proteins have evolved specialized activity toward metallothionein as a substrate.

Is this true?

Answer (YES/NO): NO